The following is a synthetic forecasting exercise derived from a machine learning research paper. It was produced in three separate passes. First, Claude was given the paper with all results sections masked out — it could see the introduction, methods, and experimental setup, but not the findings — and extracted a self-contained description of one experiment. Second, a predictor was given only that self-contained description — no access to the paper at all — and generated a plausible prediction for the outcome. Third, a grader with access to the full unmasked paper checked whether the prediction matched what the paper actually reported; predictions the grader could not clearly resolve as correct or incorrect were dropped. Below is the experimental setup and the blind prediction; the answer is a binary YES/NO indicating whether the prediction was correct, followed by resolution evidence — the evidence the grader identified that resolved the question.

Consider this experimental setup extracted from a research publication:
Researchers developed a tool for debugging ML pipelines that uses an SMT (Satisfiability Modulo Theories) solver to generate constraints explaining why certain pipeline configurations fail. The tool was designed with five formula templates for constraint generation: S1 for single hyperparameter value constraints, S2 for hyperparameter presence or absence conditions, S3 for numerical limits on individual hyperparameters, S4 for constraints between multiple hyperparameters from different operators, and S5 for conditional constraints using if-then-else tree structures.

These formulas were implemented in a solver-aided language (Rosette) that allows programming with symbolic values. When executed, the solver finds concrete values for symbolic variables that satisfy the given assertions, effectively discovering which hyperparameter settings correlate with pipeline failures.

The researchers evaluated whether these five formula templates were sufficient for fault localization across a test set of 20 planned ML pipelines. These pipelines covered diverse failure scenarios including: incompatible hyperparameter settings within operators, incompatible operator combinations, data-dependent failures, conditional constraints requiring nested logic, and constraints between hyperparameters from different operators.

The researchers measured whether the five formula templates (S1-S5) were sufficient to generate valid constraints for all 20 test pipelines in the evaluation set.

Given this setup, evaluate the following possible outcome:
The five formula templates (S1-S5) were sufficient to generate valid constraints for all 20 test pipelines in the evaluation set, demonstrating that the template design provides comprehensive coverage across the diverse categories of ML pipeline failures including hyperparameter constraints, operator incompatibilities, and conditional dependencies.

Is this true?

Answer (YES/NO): YES